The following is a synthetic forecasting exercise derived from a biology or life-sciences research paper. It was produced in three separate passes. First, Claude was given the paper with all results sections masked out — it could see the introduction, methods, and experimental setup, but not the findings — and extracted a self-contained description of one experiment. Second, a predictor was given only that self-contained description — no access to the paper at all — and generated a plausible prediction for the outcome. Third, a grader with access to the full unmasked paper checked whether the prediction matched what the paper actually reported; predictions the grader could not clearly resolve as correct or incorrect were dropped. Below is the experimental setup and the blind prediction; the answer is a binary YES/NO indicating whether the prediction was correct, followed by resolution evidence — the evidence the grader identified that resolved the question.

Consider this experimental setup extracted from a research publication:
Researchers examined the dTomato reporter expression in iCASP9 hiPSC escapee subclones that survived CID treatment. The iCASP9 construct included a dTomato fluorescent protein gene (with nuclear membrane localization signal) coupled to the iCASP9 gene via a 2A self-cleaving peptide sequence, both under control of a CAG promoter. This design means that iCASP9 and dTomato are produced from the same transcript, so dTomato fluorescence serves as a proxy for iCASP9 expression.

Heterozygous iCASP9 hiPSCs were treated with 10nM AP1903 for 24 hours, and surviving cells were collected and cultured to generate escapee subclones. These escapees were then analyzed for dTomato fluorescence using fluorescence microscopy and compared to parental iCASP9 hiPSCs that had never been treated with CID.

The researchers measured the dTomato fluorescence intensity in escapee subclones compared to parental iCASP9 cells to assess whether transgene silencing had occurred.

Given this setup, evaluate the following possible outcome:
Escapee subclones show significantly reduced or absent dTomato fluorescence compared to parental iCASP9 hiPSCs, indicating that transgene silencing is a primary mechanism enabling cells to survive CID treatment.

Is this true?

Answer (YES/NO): YES